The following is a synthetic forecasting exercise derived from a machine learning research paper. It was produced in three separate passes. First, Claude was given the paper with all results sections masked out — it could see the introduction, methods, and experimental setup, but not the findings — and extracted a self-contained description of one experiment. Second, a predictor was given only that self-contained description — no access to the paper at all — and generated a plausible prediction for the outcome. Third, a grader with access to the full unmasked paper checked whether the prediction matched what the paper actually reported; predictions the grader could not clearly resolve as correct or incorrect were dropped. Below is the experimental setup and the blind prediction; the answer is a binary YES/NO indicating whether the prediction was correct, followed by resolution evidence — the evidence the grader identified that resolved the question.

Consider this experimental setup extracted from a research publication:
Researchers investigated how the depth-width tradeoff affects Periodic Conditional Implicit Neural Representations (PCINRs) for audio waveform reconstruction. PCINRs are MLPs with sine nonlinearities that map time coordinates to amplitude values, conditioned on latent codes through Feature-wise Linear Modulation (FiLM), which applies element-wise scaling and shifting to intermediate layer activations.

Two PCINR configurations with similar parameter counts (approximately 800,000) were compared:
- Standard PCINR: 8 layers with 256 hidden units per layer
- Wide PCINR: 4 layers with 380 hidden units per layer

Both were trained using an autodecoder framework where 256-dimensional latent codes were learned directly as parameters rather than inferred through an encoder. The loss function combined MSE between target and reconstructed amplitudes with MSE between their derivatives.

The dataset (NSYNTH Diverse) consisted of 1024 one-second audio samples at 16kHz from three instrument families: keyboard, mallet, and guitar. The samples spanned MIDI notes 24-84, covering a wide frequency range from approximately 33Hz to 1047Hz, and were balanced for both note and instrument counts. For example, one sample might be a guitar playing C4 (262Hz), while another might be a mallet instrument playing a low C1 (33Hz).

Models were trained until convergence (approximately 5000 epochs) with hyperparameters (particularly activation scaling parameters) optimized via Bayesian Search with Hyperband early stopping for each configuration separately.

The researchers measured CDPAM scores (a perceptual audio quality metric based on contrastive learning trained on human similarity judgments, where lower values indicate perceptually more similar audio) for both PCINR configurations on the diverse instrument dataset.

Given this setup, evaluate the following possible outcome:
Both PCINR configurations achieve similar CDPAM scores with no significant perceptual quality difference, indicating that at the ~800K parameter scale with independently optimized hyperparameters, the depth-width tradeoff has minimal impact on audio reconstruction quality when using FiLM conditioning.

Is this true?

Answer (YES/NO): NO